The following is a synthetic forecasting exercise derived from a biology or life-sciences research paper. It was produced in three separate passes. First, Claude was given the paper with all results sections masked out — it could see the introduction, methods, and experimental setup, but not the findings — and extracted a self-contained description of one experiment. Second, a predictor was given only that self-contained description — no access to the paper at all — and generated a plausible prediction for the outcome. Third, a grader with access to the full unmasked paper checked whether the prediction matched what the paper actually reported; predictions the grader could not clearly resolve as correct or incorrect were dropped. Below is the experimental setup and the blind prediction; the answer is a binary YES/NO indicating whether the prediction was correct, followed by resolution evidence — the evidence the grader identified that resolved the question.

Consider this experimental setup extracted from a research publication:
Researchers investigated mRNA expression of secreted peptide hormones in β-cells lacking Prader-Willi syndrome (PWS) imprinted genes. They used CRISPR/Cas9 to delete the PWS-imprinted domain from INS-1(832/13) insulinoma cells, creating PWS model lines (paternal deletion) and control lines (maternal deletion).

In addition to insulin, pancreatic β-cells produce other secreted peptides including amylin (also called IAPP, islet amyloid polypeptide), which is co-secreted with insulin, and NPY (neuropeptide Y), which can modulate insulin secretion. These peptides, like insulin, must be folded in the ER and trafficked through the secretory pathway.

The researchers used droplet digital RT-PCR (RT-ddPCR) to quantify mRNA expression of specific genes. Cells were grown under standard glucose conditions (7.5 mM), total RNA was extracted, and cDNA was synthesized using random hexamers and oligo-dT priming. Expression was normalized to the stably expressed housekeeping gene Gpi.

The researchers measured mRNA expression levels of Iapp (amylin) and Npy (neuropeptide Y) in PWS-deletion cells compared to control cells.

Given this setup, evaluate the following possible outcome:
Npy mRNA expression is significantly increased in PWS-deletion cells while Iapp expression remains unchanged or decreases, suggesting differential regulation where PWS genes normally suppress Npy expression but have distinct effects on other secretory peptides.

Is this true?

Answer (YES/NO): NO